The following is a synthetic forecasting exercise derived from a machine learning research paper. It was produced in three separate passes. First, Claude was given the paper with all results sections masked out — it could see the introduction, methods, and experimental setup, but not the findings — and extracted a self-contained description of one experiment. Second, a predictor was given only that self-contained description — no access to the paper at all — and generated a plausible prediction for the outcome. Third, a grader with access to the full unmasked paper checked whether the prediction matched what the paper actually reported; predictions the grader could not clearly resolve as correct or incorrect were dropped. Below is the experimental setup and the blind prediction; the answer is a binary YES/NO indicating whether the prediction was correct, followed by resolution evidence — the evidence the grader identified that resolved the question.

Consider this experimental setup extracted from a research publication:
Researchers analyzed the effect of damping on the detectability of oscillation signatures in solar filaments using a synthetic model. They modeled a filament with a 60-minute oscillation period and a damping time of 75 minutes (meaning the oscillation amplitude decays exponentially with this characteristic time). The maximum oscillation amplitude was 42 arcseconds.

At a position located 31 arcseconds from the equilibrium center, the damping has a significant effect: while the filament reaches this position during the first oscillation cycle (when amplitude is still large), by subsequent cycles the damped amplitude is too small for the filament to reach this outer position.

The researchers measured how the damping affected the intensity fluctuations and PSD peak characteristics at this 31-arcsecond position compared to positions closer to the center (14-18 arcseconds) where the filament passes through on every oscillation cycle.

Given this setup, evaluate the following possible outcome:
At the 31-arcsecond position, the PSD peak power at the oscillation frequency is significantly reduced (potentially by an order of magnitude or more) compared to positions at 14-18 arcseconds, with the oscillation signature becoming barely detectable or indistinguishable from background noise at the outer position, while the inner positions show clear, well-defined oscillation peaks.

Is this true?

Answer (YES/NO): NO